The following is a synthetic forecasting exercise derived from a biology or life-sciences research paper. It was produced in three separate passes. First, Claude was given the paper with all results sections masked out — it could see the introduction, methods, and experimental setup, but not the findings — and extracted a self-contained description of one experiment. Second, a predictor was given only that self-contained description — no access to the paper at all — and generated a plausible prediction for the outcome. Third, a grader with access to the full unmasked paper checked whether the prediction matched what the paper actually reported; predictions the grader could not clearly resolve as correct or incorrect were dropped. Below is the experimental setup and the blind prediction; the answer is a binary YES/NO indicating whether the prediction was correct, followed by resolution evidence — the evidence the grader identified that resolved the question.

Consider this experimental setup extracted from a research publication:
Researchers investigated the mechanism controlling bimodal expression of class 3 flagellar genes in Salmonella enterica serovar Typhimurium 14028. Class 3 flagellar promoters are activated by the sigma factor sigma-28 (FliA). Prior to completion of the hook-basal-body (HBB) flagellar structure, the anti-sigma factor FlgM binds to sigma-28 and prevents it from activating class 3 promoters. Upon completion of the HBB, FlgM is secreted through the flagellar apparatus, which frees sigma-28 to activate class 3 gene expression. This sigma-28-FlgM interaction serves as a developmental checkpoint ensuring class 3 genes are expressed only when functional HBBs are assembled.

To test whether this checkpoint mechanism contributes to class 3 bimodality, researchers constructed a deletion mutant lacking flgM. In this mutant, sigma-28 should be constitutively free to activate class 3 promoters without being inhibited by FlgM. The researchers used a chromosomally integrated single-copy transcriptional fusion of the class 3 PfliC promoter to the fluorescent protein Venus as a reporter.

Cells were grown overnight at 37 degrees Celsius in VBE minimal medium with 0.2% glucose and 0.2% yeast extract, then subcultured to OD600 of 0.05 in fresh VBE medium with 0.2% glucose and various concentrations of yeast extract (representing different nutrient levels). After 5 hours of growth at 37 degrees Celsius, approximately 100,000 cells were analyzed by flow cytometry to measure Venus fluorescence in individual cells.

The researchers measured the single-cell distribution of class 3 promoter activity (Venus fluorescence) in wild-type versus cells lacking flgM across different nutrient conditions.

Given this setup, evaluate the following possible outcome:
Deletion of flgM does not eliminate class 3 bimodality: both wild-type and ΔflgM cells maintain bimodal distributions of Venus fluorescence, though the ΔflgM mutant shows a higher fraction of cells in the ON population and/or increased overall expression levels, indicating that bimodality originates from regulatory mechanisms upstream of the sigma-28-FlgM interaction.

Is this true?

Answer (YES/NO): YES